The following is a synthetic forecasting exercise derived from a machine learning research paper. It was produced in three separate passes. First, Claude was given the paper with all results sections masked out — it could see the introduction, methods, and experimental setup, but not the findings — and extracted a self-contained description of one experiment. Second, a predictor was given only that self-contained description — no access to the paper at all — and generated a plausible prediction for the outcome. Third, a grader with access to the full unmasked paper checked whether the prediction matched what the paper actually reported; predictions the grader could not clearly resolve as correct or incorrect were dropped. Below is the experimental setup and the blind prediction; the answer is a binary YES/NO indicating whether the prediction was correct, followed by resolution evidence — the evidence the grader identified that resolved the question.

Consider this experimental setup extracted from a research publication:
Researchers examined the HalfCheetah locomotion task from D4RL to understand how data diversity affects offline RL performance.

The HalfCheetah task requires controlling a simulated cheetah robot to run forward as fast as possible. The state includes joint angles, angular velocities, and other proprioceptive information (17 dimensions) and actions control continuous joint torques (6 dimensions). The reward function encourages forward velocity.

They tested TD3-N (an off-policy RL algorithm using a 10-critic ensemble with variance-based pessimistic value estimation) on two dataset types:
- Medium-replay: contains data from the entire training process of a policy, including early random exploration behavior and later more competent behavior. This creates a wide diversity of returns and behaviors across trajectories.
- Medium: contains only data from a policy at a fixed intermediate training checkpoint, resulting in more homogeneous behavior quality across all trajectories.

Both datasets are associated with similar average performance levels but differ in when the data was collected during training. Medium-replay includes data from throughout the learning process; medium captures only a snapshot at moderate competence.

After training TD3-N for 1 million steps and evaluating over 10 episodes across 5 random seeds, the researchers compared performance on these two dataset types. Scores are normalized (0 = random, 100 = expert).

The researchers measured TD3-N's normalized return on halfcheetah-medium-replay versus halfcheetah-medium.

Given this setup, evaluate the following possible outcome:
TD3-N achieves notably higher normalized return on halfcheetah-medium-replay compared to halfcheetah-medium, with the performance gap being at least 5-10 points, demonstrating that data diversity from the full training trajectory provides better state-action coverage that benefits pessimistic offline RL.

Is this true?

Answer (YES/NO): NO